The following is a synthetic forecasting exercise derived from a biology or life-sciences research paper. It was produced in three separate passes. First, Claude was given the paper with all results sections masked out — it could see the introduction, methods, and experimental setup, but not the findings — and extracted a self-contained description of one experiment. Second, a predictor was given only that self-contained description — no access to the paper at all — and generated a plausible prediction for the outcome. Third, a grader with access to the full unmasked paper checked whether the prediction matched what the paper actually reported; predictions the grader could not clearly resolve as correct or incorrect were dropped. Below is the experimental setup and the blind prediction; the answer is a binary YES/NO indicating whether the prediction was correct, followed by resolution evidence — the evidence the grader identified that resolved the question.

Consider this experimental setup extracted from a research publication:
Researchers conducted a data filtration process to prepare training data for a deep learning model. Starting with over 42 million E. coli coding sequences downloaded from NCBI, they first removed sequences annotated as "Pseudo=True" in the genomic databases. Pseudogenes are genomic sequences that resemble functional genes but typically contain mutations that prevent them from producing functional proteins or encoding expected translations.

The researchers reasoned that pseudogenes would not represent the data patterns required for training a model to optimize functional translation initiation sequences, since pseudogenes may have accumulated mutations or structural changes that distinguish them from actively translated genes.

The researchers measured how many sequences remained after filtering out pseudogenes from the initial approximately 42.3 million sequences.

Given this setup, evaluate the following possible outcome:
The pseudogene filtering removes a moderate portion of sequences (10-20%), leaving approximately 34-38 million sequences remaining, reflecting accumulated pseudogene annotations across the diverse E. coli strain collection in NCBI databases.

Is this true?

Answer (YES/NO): NO